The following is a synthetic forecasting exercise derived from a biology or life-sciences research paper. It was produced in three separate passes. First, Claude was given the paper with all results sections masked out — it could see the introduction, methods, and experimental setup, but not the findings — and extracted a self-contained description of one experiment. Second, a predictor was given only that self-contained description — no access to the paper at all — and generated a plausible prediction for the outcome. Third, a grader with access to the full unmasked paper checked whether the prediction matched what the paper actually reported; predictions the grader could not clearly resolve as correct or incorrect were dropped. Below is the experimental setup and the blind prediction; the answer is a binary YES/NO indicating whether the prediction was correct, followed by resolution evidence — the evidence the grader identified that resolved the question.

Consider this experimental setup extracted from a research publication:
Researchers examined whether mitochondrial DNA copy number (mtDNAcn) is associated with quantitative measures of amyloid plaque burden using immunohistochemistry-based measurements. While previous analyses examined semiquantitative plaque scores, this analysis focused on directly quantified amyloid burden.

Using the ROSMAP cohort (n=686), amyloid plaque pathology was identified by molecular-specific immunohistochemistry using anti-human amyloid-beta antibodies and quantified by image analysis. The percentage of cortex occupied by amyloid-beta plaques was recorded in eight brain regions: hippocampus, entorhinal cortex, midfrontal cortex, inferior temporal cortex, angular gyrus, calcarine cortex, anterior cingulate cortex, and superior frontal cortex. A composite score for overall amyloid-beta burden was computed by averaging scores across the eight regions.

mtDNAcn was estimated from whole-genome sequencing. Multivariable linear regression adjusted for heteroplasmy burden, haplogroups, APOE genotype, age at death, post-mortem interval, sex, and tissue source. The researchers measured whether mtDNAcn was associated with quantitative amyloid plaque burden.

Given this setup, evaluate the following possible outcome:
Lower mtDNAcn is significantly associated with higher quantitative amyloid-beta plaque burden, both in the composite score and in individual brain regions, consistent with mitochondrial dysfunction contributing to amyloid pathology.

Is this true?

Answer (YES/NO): NO